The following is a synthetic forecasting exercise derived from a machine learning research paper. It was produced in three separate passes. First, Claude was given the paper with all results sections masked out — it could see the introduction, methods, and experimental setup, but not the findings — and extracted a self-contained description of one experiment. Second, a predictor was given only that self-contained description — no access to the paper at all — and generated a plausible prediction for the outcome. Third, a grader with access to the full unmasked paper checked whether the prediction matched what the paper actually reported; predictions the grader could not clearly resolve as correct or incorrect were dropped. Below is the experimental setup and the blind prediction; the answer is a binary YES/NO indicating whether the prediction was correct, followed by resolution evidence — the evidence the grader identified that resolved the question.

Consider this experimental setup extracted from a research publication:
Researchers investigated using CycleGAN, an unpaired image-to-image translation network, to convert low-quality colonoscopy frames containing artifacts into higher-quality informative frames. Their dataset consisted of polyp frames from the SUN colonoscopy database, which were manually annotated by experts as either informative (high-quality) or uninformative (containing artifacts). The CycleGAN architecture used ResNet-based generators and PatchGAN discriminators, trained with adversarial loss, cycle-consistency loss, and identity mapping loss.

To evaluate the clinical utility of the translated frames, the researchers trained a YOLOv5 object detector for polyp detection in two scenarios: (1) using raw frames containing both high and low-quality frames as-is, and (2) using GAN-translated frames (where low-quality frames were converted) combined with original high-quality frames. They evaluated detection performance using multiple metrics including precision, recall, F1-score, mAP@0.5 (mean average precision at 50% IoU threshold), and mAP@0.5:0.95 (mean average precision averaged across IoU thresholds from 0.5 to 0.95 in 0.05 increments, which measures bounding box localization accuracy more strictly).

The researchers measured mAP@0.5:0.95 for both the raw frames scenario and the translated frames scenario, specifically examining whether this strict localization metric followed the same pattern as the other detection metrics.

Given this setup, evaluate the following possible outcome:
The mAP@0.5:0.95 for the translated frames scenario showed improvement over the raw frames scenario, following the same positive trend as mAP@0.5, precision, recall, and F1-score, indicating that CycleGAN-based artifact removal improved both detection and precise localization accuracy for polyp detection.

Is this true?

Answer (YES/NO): NO